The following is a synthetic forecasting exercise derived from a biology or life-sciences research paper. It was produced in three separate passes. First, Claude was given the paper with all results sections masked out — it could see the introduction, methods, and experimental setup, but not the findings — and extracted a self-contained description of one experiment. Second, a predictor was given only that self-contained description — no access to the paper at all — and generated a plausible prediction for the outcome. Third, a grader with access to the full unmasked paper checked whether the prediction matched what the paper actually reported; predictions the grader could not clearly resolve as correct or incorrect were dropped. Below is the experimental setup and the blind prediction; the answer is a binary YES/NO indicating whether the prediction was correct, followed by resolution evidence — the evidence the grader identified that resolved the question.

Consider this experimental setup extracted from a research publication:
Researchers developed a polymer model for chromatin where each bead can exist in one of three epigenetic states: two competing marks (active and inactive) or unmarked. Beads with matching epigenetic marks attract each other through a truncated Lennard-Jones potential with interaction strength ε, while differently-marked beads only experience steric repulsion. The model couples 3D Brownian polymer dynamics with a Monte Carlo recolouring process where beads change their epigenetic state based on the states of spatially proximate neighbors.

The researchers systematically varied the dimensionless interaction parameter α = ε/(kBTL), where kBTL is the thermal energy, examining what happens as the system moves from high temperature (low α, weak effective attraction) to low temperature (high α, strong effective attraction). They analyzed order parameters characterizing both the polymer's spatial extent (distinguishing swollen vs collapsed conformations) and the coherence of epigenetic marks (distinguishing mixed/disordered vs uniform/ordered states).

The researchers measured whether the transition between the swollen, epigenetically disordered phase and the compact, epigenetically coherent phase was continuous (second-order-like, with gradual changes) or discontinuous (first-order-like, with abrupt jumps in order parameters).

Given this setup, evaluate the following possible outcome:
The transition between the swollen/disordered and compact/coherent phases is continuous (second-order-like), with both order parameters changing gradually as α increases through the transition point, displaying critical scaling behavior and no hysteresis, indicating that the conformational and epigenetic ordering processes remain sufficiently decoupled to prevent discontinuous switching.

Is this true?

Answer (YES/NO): NO